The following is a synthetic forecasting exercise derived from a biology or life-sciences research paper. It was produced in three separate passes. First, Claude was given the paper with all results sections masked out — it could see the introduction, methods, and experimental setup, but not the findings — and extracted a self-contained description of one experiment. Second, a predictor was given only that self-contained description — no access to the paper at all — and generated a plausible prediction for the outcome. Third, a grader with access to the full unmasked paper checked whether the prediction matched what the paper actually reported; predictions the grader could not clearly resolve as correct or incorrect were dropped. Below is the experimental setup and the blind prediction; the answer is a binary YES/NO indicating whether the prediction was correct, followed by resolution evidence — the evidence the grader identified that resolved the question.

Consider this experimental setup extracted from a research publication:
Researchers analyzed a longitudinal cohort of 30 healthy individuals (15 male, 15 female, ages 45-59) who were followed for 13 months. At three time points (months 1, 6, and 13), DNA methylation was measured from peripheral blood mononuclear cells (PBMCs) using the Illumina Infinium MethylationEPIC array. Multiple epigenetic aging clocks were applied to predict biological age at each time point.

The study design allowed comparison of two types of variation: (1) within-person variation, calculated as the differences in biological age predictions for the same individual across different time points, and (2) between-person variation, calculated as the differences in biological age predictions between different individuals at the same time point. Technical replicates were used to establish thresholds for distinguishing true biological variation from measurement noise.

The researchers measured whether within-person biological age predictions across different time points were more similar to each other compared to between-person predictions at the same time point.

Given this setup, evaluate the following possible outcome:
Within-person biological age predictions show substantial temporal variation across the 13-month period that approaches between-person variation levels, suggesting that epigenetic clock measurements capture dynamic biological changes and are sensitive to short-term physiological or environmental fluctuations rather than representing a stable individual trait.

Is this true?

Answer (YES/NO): NO